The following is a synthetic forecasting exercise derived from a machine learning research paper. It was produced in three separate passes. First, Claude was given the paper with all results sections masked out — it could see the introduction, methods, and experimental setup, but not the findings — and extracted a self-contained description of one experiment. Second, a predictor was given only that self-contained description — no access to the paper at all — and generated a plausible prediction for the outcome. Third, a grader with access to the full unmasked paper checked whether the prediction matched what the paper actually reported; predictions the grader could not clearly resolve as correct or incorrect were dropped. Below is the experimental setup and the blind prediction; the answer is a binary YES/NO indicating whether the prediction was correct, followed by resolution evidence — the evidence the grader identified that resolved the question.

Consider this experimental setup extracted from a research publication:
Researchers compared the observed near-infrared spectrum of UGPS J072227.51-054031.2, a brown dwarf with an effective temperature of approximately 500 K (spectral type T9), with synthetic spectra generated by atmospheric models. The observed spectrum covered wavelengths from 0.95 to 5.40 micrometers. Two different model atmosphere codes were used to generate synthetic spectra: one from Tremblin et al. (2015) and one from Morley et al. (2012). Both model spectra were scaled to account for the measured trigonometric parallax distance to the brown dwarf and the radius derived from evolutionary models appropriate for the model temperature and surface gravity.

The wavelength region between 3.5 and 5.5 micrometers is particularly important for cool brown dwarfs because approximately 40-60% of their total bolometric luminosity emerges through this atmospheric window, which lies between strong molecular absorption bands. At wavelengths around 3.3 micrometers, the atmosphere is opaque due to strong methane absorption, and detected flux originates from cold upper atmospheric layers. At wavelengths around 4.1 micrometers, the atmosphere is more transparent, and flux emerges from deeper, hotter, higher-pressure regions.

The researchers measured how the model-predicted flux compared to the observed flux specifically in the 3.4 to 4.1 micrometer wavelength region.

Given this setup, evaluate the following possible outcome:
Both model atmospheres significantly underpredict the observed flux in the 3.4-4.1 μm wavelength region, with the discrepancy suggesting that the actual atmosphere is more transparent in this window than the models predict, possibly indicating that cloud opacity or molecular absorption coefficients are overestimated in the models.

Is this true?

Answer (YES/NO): NO